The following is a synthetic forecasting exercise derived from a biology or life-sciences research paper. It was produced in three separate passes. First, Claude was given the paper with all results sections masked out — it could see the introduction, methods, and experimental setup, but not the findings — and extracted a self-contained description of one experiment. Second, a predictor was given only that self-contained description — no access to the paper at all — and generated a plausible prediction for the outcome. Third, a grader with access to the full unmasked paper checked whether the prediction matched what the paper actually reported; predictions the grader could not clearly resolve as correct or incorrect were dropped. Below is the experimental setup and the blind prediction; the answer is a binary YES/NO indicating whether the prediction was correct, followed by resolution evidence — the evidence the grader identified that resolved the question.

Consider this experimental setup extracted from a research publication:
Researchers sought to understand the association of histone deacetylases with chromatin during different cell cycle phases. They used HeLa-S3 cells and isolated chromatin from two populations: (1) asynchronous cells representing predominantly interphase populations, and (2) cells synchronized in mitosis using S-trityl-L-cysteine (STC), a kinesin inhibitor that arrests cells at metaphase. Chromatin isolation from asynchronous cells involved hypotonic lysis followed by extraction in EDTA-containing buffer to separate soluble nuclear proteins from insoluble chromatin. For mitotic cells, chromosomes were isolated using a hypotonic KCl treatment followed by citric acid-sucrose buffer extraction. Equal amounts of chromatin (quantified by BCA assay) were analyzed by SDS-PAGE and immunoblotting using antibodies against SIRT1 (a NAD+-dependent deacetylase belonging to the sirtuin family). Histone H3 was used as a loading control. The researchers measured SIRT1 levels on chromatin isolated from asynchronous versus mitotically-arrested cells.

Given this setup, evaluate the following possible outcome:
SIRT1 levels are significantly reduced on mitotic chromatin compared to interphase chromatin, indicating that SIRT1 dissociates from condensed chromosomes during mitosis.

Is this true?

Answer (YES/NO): YES